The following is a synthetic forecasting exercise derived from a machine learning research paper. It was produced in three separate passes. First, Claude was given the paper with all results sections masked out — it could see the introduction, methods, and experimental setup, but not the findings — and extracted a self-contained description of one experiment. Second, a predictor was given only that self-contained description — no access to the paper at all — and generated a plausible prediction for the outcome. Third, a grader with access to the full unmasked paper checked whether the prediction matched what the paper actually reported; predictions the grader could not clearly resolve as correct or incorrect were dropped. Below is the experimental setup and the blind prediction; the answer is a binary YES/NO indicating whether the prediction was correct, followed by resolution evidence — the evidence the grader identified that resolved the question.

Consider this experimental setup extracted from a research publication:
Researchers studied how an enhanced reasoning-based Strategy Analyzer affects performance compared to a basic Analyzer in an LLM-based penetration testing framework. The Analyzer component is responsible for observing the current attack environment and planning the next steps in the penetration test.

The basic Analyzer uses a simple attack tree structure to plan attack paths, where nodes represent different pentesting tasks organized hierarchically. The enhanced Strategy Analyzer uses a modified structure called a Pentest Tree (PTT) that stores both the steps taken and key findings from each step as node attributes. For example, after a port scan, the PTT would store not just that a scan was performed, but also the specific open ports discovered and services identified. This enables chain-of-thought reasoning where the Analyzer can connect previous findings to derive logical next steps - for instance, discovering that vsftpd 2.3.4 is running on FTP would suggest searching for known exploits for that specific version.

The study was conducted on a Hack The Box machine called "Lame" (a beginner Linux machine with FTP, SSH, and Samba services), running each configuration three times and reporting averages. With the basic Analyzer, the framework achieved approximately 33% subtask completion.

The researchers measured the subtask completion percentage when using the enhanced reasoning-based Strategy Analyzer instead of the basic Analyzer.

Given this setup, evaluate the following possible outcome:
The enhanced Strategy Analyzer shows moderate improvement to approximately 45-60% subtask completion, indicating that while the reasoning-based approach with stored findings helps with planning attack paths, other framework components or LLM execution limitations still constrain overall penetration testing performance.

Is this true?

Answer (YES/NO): NO